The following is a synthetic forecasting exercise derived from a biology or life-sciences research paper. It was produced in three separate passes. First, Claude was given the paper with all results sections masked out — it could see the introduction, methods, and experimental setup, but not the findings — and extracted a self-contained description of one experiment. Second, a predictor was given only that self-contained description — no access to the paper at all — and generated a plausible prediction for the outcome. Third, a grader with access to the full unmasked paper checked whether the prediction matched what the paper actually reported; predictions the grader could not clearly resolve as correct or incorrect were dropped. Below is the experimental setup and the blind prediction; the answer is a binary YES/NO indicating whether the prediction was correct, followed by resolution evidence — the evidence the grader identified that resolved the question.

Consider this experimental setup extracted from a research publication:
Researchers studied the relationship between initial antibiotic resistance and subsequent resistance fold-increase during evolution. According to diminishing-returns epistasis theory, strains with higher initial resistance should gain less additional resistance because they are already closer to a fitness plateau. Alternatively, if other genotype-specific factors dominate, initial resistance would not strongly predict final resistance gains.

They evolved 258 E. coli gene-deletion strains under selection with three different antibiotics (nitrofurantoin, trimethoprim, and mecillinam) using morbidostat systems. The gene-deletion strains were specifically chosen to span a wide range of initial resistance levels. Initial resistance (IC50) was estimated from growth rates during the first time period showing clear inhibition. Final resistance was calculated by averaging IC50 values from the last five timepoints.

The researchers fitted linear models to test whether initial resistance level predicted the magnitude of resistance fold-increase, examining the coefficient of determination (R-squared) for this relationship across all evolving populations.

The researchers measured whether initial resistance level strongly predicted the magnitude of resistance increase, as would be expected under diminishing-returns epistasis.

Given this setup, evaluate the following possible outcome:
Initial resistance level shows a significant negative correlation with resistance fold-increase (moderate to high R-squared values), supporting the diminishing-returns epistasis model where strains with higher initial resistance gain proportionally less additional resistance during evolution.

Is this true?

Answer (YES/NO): NO